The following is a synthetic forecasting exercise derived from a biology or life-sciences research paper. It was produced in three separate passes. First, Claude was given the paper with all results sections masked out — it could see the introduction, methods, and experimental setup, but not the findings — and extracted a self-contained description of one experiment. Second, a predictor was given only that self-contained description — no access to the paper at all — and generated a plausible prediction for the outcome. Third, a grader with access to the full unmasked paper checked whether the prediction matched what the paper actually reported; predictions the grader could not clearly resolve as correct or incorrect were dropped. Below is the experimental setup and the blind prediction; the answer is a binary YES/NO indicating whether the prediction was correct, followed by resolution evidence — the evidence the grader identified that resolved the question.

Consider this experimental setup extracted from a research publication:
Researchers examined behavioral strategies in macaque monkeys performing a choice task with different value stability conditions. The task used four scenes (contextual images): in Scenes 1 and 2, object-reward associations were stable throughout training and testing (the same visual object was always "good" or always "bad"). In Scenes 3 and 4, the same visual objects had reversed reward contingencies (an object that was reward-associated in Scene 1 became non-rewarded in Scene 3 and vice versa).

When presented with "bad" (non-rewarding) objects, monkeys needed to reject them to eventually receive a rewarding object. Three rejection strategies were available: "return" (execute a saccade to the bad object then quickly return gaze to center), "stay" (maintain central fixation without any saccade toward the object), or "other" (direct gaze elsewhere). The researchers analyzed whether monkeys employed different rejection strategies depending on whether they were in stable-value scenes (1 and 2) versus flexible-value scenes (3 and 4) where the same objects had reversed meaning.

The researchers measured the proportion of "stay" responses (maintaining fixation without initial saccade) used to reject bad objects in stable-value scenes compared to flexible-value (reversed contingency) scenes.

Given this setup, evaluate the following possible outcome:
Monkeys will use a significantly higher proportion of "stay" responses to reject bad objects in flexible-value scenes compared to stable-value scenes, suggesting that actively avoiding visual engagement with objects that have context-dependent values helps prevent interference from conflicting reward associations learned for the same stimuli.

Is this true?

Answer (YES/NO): NO